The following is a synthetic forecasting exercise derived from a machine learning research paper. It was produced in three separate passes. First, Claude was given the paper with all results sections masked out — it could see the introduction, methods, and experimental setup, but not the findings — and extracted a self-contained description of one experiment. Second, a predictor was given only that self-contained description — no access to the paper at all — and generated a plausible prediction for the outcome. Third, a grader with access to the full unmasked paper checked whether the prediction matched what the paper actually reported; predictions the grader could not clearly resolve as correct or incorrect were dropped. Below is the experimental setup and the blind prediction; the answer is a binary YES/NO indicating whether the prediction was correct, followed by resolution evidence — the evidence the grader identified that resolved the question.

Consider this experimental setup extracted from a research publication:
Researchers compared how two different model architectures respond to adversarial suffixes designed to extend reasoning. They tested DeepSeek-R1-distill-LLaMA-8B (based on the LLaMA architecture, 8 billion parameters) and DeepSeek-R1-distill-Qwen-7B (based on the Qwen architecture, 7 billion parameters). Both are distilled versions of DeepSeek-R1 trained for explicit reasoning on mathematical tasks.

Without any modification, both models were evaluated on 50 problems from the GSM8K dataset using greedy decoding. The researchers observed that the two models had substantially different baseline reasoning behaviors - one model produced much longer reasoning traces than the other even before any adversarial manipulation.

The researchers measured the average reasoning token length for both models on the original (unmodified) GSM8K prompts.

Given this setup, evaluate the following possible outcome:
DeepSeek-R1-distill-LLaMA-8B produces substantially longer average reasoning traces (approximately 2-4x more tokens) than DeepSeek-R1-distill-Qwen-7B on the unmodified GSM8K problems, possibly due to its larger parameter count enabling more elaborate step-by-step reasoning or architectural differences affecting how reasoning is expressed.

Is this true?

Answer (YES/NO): YES